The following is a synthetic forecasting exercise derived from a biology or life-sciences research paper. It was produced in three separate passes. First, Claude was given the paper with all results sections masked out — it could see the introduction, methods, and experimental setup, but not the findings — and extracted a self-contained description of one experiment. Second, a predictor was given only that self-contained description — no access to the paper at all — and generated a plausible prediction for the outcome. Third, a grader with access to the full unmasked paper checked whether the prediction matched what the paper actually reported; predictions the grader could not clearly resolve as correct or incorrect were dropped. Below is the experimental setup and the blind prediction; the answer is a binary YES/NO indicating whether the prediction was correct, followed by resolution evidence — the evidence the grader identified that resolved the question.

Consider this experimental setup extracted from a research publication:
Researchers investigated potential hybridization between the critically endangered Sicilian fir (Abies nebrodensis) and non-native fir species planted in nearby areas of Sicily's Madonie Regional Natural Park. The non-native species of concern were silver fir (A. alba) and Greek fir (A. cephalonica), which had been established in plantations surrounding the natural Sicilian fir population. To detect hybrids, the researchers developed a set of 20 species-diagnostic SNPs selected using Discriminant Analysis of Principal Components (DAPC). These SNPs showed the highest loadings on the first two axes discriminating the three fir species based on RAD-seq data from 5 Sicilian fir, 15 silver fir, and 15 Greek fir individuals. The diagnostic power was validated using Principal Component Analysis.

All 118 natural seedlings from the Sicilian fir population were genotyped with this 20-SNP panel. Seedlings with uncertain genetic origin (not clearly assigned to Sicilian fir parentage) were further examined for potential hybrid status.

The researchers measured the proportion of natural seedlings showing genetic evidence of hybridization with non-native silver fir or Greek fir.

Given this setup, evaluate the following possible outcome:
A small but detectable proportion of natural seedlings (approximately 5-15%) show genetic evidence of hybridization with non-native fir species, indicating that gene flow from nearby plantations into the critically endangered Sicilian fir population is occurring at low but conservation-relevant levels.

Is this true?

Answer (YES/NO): NO